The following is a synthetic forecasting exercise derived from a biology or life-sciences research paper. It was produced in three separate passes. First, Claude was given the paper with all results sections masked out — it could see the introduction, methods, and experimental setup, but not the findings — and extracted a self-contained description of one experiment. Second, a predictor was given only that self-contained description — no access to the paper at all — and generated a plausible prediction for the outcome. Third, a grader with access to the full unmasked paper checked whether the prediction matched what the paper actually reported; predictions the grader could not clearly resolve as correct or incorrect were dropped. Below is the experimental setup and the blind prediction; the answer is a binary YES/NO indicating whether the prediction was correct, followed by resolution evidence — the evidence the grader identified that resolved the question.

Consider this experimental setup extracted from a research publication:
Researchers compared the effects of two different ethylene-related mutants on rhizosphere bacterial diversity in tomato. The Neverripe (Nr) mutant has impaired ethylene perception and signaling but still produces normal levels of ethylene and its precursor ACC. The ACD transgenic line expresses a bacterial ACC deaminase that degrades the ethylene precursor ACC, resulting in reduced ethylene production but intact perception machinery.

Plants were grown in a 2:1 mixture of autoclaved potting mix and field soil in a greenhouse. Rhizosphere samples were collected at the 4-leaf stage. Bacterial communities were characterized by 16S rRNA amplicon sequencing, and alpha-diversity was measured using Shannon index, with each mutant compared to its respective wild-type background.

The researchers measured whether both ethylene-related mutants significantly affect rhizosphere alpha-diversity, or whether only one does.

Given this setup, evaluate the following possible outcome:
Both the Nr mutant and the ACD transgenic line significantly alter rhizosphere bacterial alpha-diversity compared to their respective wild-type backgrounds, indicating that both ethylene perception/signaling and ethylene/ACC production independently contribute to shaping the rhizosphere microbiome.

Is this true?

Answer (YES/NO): NO